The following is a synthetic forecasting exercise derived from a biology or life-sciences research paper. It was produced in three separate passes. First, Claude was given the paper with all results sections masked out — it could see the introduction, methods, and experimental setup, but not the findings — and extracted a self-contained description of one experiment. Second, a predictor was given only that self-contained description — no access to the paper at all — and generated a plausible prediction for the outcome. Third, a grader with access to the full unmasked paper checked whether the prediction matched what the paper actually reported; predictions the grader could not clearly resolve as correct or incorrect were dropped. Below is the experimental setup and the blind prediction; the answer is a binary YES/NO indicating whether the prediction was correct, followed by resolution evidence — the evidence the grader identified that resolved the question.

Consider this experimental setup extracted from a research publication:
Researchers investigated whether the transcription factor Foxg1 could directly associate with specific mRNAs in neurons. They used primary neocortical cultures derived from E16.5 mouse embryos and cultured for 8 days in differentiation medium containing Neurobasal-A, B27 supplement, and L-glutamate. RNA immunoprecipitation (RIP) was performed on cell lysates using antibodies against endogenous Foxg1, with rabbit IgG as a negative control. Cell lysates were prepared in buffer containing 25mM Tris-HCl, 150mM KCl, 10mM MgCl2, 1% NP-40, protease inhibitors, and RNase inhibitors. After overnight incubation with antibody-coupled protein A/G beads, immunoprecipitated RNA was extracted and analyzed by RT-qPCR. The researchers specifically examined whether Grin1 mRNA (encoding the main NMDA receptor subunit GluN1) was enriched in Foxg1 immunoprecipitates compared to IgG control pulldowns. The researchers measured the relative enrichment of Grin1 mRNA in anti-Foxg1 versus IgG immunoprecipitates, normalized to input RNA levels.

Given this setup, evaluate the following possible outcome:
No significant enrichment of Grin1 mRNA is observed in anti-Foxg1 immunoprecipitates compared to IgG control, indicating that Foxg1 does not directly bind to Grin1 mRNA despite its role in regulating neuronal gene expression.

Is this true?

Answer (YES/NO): NO